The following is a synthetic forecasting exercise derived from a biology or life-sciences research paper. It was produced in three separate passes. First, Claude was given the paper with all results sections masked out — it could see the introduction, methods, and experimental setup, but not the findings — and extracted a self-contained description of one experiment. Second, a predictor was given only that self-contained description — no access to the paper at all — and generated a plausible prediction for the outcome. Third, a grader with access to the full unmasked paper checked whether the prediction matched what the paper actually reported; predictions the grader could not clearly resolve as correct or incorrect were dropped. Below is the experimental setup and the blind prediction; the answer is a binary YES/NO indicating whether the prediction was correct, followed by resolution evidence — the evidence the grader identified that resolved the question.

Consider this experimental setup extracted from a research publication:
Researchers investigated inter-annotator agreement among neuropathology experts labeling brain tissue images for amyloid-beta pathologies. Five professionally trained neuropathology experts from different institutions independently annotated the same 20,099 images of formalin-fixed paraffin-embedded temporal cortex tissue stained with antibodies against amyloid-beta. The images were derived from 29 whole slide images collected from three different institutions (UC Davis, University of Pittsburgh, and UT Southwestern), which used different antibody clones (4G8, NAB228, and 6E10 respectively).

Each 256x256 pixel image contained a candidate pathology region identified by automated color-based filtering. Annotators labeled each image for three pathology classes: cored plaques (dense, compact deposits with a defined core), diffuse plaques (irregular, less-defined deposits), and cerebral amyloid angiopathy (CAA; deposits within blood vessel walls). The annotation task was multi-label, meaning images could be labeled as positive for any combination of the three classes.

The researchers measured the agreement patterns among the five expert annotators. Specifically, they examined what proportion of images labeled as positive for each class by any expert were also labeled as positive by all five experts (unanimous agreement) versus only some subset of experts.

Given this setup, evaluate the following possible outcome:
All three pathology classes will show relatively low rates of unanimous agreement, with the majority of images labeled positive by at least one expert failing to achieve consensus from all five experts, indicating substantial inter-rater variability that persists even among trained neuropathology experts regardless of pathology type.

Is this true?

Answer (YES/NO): NO